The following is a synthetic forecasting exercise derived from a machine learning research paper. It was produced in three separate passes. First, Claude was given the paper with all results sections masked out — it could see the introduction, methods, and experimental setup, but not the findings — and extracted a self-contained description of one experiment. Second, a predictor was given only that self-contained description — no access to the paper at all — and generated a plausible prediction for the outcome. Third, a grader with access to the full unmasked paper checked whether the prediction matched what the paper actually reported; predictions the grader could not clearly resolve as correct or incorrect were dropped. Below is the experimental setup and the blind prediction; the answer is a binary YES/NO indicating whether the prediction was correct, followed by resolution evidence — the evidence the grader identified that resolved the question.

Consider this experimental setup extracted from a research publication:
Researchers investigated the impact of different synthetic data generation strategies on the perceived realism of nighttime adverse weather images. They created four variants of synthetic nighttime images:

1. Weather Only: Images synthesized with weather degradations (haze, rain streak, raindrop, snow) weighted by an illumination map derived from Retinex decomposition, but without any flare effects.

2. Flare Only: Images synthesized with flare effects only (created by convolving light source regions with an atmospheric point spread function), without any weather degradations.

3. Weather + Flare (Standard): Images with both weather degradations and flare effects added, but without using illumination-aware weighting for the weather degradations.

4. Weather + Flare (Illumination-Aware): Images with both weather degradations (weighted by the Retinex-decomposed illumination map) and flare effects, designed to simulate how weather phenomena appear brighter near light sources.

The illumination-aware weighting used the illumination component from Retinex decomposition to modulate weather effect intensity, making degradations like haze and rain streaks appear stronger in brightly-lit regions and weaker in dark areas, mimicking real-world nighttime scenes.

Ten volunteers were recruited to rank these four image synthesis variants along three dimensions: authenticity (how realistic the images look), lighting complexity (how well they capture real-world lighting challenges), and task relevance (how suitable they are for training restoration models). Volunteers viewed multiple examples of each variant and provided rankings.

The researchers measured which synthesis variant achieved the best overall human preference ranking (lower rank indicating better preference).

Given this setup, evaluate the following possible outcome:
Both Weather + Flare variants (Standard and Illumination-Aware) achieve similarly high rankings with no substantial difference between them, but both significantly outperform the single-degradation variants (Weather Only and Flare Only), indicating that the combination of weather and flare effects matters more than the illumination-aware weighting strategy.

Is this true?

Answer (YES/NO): NO